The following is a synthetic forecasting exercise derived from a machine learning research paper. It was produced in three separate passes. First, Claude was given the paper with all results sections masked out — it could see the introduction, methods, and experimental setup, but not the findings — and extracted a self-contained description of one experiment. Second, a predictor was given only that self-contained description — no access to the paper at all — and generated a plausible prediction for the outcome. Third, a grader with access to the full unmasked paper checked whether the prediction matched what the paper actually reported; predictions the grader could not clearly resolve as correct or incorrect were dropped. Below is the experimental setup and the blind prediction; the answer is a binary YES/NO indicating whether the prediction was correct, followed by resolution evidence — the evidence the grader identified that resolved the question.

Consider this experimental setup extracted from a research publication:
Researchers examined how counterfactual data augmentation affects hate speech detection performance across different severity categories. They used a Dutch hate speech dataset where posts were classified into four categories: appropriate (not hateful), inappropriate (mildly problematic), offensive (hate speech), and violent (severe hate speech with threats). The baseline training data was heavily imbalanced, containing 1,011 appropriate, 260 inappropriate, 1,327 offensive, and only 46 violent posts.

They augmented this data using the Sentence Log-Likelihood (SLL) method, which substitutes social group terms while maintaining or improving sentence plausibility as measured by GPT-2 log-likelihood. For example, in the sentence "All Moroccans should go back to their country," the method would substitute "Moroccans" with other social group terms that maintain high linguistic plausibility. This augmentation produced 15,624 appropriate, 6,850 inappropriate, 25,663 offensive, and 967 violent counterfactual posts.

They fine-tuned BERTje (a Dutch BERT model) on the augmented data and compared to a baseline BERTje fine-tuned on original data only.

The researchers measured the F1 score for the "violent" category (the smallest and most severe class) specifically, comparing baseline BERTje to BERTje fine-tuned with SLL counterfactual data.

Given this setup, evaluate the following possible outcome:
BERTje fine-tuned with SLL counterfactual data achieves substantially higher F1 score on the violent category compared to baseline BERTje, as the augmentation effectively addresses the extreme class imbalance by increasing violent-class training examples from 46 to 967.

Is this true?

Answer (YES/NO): NO